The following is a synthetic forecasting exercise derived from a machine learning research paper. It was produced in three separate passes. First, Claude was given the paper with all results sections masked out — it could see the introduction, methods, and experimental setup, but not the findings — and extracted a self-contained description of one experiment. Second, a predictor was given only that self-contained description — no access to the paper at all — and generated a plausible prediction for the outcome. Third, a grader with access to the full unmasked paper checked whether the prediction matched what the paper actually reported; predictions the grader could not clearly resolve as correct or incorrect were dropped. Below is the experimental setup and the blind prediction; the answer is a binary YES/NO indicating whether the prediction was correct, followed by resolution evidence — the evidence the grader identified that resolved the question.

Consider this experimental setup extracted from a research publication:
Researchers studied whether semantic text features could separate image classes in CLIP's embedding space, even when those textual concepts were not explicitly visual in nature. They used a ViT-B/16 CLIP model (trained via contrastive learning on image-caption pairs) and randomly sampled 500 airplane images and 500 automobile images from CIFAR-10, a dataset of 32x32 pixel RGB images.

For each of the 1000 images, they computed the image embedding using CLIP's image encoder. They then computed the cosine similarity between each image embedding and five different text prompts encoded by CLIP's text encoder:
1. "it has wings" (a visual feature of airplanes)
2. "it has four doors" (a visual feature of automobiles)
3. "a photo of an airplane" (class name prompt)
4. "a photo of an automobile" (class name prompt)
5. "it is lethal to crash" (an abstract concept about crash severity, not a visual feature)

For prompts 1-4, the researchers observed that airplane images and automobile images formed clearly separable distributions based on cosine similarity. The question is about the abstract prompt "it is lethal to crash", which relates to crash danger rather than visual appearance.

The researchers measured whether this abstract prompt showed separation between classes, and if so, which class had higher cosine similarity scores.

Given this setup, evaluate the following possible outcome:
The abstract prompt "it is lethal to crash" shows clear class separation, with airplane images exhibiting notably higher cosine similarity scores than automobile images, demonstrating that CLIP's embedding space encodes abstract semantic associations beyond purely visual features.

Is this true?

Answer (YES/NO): NO